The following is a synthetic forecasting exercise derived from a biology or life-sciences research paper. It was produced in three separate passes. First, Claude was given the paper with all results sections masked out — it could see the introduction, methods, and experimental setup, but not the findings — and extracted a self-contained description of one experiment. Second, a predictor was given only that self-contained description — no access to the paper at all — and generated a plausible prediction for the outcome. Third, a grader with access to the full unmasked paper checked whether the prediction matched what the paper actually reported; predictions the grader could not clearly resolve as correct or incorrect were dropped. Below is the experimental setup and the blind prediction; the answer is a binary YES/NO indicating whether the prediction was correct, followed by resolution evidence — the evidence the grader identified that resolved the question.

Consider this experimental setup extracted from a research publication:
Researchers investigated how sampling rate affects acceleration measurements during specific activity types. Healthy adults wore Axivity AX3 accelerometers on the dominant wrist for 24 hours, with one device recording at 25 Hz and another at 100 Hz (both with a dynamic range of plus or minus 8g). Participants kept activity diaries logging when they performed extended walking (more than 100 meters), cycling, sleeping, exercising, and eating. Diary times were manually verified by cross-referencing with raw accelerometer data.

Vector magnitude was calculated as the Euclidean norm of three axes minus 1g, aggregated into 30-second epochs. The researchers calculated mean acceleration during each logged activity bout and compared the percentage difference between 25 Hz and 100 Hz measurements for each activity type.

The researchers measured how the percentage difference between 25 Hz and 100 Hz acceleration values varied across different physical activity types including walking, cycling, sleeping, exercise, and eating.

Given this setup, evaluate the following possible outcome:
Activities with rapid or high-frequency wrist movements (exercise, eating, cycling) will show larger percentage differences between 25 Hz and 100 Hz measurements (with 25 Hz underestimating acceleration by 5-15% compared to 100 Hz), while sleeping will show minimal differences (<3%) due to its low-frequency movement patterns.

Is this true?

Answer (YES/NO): NO